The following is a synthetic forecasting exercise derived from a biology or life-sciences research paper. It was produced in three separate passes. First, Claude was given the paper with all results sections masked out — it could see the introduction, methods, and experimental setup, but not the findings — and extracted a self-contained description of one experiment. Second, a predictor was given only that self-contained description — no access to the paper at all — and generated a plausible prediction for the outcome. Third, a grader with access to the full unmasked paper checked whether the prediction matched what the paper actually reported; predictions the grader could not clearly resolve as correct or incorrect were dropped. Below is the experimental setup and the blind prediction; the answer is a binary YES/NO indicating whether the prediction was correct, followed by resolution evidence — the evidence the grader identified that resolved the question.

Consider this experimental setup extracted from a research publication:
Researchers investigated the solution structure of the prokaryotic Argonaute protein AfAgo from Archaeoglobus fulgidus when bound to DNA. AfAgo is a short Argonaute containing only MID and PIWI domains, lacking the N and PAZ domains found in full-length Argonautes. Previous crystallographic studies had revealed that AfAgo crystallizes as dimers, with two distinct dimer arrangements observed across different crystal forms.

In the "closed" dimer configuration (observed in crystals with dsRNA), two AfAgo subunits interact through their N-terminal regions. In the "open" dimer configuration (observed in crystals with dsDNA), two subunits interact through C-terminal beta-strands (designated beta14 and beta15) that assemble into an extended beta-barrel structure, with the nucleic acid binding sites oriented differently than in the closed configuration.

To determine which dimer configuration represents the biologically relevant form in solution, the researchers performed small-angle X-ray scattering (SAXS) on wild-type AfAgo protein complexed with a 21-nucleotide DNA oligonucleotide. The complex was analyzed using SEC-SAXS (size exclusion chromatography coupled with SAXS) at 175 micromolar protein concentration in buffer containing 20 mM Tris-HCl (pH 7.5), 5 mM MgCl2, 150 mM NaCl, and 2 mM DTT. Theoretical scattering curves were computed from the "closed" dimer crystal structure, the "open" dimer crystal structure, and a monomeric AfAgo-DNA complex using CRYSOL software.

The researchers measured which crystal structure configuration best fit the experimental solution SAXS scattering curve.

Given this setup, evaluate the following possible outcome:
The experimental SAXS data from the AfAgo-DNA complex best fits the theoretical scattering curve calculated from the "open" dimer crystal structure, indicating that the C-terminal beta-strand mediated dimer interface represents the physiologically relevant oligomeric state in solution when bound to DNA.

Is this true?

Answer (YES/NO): NO